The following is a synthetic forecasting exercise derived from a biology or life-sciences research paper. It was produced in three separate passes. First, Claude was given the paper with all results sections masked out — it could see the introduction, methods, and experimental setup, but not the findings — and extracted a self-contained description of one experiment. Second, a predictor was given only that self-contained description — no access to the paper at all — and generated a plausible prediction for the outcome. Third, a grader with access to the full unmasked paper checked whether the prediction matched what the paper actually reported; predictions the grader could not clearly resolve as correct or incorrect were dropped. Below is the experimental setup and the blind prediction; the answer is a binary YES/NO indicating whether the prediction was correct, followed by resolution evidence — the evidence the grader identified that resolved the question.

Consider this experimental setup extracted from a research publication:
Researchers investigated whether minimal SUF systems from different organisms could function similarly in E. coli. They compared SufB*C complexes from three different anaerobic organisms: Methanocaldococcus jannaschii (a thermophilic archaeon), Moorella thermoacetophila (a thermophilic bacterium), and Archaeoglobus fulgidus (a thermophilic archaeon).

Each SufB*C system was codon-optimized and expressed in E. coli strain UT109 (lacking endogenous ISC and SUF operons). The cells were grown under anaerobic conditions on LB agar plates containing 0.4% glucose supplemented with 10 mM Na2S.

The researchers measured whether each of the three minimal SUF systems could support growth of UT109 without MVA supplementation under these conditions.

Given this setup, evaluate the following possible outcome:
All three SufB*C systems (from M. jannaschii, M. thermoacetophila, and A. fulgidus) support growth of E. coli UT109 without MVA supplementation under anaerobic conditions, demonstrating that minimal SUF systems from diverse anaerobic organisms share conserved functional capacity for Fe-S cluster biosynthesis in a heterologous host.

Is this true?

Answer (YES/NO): YES